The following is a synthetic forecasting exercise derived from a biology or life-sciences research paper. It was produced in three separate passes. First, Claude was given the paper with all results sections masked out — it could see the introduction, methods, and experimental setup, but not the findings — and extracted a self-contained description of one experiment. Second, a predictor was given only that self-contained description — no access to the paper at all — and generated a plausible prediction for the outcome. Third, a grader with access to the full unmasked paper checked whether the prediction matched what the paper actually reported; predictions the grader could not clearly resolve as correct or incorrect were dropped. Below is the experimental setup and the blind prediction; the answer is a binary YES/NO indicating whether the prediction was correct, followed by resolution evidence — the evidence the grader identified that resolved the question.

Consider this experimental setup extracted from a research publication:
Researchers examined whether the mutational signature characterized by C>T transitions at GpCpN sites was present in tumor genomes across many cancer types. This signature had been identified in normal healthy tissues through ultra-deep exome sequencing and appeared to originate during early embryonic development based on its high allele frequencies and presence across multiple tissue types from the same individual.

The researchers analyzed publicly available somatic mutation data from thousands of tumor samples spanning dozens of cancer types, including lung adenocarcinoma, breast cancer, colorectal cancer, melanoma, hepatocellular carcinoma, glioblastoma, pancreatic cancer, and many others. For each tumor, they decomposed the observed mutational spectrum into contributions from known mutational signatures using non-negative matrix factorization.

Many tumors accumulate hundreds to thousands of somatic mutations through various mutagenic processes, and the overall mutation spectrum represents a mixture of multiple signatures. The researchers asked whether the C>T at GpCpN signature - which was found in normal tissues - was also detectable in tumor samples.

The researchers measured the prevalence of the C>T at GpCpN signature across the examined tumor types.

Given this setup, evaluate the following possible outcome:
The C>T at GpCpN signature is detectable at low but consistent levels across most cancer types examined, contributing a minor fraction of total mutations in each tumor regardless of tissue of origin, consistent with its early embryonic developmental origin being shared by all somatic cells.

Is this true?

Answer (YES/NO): NO